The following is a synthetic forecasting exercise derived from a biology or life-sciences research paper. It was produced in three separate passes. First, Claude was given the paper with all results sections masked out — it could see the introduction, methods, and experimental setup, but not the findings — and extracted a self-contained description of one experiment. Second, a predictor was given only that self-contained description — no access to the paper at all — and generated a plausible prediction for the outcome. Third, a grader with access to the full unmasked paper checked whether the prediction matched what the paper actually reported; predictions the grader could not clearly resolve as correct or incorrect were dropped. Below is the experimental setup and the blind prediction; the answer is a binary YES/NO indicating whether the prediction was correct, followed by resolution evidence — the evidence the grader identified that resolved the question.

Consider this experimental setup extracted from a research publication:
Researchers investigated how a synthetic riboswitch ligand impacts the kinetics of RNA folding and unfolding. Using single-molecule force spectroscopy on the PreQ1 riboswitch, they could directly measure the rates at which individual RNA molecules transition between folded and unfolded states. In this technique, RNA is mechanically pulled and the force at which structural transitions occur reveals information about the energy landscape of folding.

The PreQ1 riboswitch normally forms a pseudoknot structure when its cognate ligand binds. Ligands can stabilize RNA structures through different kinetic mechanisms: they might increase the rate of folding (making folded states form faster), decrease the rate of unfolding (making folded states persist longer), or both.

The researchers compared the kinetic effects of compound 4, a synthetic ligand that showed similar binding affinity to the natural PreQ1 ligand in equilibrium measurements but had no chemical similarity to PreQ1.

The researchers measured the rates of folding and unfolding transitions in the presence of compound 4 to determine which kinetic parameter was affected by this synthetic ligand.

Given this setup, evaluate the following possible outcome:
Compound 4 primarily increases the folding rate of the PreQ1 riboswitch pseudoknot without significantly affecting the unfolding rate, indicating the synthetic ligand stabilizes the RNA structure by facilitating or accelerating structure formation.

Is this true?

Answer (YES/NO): NO